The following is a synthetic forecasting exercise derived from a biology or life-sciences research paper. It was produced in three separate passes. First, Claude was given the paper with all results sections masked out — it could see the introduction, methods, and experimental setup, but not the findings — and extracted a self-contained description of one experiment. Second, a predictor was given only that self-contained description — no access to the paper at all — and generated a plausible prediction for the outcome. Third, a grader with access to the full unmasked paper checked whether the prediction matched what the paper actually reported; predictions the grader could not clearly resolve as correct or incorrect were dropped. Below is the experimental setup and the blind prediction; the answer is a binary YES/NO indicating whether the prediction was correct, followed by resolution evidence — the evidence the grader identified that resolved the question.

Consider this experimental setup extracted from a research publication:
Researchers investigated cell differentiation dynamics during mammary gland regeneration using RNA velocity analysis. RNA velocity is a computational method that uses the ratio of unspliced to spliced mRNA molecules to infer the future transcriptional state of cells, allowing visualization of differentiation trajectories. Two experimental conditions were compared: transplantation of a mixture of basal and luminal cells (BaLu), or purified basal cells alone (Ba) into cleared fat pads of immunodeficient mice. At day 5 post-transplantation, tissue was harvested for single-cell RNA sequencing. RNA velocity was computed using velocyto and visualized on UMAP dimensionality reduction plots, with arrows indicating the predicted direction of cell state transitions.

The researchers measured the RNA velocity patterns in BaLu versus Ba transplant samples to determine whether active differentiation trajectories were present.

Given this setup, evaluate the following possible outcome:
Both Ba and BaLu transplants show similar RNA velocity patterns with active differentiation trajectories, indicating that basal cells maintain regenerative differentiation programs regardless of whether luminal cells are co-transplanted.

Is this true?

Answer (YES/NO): NO